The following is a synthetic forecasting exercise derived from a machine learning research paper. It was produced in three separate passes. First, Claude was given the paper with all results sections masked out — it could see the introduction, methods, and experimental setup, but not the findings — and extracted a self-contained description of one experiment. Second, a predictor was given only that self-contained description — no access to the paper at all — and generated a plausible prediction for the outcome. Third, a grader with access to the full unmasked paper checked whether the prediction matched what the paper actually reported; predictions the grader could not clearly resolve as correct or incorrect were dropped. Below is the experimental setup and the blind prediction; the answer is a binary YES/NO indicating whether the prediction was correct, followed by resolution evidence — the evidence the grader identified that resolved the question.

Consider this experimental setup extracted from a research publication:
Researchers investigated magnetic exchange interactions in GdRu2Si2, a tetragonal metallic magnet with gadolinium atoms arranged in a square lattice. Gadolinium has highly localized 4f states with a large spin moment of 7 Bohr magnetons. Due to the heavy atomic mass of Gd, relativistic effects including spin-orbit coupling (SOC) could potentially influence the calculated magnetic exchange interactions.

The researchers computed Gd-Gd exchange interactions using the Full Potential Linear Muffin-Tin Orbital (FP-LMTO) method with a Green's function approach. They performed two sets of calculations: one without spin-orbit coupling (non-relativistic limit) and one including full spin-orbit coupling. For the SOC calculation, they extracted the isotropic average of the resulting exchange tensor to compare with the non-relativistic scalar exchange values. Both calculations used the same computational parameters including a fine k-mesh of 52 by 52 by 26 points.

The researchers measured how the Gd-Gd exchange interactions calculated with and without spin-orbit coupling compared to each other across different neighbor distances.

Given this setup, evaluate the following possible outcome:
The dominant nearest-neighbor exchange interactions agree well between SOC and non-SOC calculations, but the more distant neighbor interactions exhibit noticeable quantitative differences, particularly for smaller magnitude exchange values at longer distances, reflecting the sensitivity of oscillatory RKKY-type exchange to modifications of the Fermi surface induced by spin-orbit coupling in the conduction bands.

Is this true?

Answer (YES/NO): NO